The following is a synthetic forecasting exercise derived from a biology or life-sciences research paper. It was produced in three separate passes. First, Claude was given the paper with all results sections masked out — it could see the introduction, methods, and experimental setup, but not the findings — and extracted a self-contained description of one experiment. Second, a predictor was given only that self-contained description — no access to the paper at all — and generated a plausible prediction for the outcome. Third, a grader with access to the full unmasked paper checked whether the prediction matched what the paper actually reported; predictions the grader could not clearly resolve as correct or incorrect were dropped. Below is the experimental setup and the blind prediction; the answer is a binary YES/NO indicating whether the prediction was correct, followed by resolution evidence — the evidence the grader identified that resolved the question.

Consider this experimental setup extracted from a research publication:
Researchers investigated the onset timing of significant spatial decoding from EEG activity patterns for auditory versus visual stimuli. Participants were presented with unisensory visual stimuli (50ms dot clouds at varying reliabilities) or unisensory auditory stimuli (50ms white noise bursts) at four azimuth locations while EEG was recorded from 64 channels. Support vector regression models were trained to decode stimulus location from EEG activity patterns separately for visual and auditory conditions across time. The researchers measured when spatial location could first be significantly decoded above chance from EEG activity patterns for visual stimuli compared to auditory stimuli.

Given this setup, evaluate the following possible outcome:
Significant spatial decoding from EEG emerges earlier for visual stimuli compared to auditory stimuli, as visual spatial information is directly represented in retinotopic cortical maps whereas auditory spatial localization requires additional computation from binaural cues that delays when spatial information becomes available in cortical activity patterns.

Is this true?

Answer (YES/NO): YES